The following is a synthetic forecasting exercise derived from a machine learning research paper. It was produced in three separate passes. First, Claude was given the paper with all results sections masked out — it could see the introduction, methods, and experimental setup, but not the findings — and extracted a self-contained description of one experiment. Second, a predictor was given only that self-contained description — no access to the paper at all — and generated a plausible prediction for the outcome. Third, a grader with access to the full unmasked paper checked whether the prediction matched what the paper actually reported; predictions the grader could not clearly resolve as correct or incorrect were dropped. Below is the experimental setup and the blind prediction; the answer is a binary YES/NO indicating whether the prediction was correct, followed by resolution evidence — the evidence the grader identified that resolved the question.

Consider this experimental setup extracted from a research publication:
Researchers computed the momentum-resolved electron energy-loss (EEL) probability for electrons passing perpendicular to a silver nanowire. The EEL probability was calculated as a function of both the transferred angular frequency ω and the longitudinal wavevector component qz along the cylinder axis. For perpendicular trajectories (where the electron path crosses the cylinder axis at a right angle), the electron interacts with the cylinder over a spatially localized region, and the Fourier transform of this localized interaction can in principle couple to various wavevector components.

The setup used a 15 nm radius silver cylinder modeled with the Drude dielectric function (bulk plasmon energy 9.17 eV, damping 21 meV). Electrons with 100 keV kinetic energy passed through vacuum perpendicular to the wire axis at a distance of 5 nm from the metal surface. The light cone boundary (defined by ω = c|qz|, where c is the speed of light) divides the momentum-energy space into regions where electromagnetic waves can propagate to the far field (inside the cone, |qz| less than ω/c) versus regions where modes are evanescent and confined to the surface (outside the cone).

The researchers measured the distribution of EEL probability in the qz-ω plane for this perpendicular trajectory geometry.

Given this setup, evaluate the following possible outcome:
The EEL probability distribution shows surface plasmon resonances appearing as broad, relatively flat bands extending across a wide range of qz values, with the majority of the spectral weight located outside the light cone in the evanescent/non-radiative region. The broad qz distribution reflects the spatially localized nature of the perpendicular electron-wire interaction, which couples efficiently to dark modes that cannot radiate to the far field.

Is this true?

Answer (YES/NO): NO